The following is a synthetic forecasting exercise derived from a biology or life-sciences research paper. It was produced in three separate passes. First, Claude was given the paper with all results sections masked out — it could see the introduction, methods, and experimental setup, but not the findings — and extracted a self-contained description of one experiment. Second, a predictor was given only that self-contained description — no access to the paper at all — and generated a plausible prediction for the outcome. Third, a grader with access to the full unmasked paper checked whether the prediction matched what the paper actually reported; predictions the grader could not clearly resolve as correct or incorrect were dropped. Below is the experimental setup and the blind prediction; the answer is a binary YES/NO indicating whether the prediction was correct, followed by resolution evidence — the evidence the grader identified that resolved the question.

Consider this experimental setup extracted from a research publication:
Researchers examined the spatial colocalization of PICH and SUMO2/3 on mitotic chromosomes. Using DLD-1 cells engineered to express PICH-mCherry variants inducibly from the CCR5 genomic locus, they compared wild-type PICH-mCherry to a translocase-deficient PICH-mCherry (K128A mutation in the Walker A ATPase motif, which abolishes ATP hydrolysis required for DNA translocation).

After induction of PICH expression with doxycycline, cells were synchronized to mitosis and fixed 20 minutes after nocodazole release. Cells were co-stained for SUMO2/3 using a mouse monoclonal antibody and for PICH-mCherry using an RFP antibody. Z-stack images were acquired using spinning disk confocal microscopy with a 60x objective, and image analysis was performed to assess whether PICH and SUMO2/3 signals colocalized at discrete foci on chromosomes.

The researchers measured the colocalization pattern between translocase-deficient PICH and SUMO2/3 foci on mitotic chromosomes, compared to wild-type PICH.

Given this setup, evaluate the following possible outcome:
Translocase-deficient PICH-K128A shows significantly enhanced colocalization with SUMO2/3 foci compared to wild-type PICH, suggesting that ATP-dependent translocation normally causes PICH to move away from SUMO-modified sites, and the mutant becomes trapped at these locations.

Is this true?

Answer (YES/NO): YES